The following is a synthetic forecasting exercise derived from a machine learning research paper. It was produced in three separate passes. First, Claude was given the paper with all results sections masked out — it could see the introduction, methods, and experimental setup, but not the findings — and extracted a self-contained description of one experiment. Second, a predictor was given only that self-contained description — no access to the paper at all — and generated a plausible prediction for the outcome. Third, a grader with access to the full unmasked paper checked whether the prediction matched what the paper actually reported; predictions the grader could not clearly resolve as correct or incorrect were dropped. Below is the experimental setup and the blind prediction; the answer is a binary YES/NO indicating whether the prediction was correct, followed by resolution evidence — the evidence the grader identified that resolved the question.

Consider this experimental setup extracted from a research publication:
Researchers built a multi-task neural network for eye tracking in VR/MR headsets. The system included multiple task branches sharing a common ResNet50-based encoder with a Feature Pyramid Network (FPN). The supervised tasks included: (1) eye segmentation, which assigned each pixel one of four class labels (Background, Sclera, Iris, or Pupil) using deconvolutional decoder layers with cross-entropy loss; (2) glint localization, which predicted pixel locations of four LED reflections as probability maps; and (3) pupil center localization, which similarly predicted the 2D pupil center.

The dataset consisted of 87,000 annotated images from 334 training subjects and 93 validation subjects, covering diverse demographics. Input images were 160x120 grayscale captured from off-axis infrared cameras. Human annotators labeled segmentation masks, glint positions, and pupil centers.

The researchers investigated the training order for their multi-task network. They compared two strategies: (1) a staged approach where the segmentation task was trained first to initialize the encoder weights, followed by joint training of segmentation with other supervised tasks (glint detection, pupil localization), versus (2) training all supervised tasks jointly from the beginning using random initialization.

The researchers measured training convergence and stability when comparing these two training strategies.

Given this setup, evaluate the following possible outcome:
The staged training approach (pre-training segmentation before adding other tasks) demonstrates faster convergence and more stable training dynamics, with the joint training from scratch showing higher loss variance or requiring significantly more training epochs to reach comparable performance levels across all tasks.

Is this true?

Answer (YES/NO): NO